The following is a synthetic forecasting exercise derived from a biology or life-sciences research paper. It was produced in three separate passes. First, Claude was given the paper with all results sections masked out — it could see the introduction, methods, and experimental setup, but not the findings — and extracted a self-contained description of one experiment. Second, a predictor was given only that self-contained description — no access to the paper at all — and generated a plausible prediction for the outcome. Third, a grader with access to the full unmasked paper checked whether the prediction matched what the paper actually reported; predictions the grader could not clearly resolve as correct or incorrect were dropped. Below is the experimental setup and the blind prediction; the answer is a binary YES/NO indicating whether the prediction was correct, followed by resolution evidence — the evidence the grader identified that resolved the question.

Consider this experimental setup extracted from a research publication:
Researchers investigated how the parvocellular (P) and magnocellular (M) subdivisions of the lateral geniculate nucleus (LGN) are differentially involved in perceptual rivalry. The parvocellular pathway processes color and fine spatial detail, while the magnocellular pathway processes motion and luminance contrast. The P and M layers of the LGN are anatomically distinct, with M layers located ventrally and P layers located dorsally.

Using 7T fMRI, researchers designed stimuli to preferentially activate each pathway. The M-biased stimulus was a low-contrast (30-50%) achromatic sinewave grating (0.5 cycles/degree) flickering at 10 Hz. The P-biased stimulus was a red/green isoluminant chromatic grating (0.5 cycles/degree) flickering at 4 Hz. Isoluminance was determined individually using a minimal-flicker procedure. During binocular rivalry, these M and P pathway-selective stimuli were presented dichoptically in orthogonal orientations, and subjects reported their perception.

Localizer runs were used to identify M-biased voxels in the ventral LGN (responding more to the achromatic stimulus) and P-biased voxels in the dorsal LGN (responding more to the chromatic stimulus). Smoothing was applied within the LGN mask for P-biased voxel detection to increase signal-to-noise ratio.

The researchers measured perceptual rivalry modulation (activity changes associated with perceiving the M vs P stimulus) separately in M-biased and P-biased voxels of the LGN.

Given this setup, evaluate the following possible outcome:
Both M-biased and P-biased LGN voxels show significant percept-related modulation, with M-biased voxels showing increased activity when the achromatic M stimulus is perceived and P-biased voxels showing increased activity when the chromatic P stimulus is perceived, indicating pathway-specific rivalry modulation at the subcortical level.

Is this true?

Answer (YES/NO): NO